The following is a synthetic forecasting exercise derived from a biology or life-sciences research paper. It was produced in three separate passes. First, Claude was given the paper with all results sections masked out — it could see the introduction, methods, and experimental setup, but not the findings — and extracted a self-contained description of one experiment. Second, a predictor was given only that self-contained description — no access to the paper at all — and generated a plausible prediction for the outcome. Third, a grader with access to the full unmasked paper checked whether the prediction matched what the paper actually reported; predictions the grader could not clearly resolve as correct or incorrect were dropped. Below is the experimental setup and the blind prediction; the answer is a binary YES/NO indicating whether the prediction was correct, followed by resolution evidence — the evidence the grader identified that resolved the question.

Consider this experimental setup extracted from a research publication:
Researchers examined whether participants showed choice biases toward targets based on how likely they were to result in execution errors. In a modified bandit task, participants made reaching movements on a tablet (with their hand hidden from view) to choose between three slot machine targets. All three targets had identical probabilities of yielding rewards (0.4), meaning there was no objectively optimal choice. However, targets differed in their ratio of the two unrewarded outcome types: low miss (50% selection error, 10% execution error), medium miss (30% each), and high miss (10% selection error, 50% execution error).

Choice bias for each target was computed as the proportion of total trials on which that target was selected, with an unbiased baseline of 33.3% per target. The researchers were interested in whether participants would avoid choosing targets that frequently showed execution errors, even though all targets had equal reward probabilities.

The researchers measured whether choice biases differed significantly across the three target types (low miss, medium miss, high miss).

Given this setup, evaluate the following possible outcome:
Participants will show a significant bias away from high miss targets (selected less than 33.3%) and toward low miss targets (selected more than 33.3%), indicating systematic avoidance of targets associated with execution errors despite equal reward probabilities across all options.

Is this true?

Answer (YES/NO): NO